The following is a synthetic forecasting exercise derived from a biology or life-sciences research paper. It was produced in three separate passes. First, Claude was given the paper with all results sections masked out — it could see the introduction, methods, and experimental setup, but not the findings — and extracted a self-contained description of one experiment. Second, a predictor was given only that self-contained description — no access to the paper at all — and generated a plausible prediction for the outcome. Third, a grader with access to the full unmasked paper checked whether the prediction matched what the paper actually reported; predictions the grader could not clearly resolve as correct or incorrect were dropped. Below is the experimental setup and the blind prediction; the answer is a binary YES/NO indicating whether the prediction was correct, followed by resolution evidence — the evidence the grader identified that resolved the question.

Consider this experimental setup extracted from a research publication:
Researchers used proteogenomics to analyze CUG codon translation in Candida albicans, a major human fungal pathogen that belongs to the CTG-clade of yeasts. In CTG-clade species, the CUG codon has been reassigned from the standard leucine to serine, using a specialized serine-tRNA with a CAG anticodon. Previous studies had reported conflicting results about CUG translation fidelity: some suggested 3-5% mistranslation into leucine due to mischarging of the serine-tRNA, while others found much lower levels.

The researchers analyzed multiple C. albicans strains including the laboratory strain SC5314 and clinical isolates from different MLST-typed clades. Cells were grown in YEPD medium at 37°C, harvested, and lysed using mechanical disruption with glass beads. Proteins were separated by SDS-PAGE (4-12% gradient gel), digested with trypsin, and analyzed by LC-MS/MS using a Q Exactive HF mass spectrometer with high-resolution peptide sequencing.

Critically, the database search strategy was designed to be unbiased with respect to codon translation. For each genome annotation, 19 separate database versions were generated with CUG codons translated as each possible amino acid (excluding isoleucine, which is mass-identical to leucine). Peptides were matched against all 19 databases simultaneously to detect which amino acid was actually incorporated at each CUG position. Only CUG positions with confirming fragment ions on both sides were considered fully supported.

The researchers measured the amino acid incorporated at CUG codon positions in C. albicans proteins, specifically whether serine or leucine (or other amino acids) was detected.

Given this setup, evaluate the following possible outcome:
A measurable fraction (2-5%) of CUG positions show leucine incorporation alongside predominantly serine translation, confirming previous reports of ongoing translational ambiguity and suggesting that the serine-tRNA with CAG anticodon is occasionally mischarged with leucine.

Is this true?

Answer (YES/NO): NO